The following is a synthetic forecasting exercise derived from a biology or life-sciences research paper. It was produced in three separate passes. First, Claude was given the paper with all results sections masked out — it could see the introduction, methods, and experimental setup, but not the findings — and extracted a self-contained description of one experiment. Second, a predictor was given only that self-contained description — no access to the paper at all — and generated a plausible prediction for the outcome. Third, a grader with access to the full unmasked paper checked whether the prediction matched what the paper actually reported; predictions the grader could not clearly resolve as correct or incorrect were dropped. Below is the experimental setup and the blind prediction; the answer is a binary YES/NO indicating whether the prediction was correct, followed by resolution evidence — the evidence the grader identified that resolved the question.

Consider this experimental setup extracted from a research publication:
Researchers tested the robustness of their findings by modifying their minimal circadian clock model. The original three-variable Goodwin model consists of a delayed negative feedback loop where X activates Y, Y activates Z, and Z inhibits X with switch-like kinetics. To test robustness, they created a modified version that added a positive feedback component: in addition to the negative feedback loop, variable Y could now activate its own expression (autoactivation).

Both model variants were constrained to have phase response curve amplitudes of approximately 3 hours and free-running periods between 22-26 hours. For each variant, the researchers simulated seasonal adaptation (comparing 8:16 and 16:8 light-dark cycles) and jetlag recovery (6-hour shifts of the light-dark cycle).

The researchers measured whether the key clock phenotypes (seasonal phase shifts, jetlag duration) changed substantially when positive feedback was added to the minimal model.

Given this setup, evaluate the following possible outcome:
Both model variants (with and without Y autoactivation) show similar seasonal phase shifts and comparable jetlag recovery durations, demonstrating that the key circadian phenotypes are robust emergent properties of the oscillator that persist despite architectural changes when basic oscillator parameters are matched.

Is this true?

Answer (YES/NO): YES